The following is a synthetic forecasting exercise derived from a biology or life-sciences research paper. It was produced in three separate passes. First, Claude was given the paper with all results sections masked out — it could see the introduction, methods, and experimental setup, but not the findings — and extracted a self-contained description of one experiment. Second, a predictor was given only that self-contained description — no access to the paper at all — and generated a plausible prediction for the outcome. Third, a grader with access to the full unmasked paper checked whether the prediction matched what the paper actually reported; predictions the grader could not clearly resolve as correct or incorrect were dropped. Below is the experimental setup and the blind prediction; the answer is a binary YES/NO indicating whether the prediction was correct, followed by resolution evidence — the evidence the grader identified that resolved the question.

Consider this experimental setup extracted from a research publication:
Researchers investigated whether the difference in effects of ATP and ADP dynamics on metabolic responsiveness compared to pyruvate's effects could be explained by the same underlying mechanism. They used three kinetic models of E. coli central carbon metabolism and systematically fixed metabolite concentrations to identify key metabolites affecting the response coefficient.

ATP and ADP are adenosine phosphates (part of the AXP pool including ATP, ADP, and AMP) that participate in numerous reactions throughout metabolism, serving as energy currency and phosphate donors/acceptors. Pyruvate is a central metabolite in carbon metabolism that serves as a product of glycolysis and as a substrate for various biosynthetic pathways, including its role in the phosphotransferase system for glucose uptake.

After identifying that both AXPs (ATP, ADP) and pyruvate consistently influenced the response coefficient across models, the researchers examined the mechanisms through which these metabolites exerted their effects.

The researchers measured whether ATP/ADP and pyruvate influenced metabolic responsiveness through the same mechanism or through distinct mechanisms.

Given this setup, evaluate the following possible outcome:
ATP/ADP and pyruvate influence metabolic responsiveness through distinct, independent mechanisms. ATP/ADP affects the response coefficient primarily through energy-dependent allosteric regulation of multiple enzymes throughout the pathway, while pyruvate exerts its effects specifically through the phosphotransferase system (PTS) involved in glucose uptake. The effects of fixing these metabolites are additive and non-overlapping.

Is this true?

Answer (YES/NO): NO